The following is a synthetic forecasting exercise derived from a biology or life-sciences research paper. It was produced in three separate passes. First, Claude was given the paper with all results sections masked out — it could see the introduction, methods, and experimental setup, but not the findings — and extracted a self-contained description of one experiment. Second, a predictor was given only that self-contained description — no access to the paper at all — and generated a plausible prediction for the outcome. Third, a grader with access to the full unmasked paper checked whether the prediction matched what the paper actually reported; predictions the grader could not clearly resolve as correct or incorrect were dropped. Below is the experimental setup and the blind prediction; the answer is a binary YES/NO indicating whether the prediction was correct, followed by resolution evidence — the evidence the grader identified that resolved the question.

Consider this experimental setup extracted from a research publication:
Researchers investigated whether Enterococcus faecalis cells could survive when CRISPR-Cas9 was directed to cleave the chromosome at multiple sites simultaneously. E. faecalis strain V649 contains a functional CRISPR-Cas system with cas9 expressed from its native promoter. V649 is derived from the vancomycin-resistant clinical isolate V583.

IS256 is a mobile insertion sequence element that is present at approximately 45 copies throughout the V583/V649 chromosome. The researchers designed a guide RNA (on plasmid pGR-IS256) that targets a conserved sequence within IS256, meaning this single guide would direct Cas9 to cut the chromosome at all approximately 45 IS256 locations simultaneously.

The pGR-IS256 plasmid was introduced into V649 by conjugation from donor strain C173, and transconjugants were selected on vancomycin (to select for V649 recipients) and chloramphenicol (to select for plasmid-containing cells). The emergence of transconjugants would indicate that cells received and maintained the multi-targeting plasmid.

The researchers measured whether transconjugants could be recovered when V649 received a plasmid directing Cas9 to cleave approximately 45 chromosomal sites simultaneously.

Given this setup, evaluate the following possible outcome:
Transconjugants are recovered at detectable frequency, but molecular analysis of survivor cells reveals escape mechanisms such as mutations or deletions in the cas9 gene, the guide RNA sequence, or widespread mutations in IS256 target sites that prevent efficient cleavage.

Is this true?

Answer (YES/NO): NO